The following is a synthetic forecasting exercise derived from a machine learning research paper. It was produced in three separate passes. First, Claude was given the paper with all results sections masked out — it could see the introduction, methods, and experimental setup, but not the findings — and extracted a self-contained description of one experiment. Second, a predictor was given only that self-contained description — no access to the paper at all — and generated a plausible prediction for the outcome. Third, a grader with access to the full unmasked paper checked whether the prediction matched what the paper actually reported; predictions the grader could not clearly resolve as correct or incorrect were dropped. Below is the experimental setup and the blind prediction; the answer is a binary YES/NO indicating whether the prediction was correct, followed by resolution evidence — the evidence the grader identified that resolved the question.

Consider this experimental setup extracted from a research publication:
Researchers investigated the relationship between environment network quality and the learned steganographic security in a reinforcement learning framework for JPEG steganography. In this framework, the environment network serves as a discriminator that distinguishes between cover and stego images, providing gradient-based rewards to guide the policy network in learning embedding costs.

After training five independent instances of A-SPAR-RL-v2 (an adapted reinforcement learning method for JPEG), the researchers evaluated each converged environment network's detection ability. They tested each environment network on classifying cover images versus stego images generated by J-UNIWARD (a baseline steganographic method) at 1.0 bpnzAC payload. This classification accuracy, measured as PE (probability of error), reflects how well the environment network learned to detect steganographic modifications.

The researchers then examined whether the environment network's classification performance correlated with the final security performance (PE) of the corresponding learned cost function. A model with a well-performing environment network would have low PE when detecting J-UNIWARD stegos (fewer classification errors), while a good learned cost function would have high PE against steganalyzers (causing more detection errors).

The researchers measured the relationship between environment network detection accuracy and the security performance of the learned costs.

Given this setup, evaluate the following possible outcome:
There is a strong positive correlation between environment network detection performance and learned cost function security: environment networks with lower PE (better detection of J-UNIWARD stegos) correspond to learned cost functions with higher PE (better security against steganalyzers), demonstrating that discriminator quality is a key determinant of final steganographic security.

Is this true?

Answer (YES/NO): NO